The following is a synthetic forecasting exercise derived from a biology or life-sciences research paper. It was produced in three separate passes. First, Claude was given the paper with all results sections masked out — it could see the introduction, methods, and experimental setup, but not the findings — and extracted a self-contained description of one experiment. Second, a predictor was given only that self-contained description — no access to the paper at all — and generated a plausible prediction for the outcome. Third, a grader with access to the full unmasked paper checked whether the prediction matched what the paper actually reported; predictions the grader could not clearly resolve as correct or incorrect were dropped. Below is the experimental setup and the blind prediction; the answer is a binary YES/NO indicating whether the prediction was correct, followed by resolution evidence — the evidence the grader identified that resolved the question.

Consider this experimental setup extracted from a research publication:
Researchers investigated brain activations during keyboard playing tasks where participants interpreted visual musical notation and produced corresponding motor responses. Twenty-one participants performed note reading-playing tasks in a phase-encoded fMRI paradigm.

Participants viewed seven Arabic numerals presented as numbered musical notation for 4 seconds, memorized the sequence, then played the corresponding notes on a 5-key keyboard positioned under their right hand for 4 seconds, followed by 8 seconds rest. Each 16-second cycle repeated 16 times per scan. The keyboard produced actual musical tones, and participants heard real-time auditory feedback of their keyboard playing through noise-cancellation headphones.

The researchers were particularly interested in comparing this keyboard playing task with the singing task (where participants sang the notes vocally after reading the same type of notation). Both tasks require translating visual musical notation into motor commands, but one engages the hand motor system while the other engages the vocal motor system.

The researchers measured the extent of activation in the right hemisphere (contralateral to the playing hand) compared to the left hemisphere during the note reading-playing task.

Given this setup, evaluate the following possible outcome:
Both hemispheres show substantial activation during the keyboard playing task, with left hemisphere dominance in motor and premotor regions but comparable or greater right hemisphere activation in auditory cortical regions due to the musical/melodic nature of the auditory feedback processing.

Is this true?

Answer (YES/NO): NO